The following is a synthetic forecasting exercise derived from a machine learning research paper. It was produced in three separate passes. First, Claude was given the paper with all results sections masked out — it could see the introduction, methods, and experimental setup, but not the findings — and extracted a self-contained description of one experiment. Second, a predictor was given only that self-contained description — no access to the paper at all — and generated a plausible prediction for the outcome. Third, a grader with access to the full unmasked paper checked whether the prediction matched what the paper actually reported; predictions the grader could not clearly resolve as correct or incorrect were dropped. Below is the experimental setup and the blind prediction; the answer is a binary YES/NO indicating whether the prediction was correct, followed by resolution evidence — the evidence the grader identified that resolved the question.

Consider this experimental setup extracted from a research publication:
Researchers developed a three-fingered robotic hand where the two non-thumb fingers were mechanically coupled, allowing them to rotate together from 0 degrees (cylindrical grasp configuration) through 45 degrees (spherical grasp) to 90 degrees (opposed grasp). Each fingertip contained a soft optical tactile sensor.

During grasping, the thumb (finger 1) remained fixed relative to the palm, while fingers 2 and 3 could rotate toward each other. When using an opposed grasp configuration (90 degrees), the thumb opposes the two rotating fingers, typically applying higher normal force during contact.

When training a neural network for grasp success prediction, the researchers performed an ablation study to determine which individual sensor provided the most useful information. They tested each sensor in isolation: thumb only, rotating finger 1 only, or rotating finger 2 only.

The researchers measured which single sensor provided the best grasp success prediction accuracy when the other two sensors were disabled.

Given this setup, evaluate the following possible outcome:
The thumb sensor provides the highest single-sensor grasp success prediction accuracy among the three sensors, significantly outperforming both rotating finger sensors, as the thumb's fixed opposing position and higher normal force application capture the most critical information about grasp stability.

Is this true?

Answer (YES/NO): NO